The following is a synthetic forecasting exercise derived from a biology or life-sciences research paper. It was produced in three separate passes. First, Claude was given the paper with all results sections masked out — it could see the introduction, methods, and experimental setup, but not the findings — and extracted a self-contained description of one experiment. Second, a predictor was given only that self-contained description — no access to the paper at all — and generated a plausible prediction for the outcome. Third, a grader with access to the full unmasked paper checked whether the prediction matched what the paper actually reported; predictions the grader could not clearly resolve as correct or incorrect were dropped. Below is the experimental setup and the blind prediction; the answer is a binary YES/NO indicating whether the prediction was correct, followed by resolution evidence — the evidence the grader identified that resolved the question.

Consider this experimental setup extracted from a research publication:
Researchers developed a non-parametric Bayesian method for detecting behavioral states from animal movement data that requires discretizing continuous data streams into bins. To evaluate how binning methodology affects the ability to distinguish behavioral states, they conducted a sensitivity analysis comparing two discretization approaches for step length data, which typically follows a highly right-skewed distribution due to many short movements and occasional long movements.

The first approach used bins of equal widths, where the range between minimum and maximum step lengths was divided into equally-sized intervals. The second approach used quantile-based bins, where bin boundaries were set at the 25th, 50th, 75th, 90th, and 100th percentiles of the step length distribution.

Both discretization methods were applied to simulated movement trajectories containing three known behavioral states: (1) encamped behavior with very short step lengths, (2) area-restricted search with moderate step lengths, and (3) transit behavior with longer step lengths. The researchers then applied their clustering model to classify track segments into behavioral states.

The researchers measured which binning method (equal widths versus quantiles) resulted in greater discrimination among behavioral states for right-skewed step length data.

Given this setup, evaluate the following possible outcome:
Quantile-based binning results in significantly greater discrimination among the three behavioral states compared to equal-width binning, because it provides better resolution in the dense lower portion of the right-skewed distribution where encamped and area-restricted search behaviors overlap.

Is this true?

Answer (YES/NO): YES